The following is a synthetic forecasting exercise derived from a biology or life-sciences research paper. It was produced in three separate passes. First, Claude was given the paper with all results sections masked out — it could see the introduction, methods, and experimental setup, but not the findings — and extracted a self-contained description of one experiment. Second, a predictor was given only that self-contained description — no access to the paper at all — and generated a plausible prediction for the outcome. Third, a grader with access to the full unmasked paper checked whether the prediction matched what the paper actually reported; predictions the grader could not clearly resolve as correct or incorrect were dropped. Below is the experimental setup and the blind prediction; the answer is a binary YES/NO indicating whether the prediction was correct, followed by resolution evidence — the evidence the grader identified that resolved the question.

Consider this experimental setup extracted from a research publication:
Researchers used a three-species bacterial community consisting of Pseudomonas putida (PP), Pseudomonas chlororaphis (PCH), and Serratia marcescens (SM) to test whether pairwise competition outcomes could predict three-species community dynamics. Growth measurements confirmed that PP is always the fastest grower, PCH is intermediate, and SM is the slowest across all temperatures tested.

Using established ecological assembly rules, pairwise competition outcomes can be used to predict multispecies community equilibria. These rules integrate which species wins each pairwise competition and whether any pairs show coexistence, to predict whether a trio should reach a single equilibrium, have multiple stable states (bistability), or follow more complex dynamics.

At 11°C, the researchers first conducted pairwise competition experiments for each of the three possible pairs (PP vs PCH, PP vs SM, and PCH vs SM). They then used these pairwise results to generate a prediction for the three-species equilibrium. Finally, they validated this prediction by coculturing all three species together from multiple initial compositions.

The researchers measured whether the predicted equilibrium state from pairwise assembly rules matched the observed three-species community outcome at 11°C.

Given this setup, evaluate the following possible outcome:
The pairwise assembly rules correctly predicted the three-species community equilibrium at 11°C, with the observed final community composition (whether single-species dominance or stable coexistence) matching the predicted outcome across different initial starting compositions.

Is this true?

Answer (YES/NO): YES